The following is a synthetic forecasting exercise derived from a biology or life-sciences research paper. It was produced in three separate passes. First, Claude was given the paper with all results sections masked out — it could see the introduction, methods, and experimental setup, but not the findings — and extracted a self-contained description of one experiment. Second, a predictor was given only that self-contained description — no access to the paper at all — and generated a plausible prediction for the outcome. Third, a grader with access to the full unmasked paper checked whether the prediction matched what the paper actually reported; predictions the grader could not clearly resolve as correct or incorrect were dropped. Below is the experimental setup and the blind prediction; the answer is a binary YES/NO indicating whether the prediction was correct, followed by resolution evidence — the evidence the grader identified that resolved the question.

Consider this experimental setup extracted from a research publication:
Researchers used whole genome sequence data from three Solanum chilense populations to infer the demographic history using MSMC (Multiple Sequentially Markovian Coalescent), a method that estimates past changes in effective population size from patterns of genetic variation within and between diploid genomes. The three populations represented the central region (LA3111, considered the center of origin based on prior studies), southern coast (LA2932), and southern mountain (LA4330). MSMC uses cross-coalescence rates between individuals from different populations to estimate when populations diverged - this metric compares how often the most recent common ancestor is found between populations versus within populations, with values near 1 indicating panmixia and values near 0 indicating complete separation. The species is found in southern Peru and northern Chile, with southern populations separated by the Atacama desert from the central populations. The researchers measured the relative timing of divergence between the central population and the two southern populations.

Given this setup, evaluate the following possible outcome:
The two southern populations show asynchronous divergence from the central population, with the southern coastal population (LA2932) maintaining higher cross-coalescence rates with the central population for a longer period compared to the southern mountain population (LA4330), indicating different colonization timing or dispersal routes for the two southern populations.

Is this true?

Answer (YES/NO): NO